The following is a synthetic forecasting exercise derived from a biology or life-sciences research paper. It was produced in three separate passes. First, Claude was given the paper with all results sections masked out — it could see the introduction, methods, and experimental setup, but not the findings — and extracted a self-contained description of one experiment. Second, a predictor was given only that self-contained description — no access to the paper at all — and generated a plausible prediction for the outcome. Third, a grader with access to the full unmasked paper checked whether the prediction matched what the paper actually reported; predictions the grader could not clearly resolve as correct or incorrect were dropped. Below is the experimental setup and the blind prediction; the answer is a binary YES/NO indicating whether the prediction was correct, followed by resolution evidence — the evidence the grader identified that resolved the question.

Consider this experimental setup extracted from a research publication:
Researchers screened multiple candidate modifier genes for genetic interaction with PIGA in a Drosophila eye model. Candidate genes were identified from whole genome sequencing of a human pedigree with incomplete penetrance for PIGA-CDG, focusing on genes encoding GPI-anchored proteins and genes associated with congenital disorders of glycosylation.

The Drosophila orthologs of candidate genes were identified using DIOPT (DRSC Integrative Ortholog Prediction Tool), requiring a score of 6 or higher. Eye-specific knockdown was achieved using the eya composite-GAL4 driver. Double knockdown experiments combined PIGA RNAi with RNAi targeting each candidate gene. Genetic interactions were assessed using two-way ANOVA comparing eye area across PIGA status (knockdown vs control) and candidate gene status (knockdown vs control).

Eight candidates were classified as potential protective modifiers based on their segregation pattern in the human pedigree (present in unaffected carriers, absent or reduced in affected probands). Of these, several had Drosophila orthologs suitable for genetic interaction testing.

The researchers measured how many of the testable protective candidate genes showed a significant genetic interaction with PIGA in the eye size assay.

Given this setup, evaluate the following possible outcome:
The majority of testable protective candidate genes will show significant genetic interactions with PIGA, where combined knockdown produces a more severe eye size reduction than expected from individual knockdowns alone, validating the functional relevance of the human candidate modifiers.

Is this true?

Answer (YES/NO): NO